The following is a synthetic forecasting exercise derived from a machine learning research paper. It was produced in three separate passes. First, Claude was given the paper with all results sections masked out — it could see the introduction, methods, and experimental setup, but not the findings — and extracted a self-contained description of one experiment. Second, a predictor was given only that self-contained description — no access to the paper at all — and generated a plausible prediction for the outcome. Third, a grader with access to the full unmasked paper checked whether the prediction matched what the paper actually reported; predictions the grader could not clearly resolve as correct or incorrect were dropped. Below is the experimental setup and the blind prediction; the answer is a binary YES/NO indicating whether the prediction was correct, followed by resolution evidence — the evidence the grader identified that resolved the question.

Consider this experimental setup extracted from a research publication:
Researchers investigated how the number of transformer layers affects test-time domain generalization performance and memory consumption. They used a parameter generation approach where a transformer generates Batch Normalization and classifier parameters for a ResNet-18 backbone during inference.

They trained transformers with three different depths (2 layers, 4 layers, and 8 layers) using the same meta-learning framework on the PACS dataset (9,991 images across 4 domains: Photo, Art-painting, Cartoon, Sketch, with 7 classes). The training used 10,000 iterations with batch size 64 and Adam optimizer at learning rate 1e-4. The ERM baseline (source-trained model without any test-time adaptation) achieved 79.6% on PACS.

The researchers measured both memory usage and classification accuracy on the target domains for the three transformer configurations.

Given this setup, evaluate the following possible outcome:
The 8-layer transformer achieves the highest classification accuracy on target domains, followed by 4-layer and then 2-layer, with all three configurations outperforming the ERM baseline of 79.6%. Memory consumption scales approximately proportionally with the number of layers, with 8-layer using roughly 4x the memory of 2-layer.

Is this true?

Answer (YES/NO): NO